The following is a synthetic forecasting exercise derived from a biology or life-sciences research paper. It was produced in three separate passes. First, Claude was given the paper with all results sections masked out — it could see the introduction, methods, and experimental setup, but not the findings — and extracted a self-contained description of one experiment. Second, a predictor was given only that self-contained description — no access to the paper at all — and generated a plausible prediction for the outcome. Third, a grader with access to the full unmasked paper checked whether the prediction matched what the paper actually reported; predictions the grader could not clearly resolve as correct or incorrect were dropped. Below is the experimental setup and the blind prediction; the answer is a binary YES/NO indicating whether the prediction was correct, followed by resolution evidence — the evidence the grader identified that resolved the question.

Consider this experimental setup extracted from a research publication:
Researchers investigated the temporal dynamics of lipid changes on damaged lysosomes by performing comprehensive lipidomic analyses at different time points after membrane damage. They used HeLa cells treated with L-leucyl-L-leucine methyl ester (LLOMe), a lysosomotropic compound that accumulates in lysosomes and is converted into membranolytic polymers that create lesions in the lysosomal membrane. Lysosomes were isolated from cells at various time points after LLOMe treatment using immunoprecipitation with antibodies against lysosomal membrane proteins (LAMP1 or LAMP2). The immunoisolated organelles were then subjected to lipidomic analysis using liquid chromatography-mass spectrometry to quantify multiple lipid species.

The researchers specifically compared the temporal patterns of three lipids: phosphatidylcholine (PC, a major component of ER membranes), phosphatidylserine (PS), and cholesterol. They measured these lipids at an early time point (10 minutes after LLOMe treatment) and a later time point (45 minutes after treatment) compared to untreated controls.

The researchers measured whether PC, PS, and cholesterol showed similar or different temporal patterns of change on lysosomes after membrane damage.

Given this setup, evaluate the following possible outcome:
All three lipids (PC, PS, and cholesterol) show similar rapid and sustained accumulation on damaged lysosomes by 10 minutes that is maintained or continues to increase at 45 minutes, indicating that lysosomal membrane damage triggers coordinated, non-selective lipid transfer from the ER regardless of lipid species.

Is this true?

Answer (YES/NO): NO